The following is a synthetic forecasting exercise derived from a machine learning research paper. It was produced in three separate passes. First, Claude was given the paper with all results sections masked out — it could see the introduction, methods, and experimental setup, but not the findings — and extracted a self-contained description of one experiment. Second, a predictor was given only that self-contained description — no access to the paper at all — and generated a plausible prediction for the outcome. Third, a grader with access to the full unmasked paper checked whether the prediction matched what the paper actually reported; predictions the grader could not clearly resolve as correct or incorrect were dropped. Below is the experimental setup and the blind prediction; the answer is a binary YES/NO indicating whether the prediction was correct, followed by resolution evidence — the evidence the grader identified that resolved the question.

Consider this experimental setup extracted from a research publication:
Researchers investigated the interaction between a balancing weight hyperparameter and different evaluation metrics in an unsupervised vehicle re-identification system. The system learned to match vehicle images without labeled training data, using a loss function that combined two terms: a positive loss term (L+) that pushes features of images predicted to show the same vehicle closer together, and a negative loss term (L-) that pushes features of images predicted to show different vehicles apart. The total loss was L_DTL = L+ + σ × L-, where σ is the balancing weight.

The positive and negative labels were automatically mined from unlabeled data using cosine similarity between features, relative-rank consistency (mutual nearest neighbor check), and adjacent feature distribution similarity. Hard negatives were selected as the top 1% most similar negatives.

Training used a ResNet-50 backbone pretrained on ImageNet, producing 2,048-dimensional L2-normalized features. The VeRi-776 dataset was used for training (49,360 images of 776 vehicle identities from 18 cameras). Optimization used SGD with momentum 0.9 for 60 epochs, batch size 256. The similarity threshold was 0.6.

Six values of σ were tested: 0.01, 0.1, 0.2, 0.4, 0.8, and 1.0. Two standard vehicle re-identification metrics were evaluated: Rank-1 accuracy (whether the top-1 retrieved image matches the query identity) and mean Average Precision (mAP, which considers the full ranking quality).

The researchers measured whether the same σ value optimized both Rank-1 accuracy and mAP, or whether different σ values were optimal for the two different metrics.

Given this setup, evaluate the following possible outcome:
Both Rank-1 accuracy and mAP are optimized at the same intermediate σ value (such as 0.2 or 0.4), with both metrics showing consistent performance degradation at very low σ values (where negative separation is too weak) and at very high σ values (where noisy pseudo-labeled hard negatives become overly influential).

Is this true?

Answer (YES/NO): YES